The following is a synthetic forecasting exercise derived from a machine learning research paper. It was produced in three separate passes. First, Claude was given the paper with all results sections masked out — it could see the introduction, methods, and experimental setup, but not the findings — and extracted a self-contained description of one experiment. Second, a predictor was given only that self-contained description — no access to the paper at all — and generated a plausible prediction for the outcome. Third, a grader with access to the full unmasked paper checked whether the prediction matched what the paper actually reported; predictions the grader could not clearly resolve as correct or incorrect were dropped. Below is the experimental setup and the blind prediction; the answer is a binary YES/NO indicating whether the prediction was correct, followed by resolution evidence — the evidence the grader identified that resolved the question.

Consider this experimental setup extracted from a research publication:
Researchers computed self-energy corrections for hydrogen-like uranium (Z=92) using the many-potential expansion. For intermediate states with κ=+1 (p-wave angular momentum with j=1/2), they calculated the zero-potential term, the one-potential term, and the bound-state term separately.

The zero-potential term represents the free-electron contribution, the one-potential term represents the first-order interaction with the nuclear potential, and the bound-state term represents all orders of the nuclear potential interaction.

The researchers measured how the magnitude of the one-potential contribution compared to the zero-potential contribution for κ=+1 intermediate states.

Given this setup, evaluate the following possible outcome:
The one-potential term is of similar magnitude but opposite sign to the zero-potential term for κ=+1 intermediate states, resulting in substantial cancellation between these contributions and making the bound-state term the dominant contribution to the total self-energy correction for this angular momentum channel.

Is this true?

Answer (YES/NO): NO